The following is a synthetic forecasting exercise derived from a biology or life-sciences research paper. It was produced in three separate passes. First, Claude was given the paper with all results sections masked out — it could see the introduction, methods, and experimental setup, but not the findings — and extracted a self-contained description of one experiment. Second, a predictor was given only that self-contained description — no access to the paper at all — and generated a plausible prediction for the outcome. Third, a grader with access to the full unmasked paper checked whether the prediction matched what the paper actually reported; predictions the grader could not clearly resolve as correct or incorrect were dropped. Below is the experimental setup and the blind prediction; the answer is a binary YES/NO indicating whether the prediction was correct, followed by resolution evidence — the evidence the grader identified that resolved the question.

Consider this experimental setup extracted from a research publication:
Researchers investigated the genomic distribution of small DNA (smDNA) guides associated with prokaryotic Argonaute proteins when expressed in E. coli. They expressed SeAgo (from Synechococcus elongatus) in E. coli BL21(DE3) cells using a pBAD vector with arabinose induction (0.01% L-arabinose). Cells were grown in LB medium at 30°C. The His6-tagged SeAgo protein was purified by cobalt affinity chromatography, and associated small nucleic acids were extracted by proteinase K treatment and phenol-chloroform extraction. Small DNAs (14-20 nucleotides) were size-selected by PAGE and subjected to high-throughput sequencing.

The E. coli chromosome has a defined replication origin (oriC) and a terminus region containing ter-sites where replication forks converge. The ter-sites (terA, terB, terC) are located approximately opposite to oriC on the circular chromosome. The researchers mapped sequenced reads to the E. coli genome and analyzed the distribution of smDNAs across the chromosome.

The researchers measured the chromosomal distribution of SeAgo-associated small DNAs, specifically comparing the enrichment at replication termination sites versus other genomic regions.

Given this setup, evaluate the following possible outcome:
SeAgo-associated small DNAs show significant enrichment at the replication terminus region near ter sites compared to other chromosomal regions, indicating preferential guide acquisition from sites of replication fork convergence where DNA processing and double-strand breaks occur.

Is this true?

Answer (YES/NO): YES